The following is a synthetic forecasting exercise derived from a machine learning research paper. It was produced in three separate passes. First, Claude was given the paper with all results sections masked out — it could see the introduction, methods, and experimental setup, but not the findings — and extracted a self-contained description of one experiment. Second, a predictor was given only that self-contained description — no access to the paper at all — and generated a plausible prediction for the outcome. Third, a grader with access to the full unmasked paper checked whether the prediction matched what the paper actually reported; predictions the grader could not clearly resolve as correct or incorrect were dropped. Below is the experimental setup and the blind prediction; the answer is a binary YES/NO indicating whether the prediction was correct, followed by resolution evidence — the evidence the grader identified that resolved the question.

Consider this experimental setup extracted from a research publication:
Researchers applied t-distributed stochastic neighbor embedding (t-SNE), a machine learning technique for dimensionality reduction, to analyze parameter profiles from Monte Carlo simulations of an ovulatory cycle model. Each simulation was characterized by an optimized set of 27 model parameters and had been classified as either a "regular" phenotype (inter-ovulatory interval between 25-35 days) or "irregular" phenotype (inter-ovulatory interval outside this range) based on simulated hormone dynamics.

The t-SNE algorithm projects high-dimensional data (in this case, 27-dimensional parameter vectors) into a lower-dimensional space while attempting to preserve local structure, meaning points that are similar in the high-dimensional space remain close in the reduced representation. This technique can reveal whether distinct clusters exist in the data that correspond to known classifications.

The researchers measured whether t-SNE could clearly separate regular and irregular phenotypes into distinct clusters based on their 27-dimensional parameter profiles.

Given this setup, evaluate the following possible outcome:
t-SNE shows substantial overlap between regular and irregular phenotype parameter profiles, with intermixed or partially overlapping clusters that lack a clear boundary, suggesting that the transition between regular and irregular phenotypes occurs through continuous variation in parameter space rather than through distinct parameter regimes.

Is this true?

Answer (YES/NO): NO